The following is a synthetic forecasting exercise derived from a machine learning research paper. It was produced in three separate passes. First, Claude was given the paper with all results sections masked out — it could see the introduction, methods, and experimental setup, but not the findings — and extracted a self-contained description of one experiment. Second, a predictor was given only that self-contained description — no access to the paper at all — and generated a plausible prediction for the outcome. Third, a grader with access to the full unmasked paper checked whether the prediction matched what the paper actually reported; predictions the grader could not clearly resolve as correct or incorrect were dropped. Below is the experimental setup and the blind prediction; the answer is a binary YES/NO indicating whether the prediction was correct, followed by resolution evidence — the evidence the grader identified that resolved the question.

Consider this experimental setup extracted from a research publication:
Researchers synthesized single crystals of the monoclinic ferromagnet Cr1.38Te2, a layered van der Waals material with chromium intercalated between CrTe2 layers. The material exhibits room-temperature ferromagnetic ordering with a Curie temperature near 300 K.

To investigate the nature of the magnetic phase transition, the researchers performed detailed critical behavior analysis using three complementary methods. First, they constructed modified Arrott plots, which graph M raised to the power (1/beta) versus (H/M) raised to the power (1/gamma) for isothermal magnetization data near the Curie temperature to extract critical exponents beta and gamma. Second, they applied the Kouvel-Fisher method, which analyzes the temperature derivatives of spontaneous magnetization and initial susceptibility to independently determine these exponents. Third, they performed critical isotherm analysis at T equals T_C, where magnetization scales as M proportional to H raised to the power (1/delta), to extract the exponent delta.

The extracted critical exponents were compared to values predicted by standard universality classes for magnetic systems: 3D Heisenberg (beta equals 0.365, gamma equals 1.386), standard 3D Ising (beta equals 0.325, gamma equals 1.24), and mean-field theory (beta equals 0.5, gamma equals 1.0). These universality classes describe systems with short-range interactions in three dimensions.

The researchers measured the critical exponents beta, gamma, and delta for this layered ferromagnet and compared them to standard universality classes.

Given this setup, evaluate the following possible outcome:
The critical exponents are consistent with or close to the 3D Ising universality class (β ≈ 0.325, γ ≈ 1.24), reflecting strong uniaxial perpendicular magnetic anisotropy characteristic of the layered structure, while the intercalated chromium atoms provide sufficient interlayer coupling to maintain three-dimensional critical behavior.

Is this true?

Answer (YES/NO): NO